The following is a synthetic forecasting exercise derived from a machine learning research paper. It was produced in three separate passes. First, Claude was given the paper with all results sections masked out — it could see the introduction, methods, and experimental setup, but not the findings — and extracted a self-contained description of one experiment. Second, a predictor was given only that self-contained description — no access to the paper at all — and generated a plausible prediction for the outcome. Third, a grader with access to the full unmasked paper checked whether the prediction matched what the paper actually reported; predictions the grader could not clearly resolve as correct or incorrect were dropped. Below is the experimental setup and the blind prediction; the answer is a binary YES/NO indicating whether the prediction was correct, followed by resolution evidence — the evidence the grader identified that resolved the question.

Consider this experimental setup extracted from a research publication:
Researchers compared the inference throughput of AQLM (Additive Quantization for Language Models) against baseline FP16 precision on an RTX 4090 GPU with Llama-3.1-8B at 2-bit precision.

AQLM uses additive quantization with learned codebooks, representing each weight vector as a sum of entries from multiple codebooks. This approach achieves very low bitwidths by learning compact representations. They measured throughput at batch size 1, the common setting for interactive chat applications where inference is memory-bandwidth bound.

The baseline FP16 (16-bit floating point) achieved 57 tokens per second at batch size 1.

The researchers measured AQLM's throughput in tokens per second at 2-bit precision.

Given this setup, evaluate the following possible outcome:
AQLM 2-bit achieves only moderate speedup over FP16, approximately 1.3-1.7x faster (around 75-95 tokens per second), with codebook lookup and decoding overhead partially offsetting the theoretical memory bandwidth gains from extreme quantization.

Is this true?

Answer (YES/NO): NO